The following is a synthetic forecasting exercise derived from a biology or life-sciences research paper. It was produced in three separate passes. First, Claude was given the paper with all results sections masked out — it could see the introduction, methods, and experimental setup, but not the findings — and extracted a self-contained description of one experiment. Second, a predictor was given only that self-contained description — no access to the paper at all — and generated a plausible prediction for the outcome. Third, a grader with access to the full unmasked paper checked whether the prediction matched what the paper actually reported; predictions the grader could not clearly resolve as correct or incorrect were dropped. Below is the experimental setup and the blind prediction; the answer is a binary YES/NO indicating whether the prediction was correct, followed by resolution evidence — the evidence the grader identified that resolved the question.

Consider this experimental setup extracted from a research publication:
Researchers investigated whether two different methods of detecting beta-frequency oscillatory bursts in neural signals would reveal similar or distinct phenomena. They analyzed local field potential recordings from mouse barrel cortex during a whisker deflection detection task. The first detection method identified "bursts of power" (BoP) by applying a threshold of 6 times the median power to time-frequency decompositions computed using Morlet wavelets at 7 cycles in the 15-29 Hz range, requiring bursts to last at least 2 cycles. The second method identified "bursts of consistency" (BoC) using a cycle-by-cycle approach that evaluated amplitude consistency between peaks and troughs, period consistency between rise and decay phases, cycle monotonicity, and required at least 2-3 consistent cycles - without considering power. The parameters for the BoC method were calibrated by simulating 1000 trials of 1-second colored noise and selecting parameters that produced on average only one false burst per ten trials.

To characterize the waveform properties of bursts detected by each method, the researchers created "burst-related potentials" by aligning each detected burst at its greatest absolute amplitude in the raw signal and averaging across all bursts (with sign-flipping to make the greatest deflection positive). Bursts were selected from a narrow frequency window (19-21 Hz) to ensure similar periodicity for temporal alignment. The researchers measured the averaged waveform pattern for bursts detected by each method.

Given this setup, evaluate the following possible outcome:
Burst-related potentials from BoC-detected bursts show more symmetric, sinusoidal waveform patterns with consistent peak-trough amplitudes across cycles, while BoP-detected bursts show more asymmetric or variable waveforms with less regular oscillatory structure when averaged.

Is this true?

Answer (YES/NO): YES